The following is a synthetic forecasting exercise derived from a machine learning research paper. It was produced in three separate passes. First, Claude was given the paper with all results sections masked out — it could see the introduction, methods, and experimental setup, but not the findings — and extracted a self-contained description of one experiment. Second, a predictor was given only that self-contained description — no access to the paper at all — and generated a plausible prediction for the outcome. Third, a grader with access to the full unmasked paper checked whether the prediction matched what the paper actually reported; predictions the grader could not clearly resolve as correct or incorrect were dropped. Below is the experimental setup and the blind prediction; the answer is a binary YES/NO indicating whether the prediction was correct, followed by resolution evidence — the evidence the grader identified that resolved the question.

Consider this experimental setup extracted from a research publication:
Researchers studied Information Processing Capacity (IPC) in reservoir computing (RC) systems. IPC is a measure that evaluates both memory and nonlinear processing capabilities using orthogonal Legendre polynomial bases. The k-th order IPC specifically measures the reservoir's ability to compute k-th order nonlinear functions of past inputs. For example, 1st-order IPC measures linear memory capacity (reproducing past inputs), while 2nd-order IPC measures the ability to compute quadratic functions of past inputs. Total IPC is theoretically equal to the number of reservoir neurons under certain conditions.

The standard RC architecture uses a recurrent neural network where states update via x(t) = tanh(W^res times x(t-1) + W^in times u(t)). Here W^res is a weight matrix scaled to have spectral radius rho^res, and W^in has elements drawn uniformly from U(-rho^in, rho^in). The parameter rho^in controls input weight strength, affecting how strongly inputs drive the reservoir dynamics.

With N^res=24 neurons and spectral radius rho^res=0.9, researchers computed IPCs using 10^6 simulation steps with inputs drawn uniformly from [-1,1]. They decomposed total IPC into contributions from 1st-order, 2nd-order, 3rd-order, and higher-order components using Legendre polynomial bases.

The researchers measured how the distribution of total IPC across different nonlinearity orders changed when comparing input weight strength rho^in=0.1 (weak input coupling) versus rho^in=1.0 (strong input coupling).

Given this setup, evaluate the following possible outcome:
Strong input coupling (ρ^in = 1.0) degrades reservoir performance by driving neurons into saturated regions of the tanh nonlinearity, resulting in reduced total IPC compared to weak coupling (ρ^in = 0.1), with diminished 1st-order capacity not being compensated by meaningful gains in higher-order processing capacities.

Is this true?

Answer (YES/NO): NO